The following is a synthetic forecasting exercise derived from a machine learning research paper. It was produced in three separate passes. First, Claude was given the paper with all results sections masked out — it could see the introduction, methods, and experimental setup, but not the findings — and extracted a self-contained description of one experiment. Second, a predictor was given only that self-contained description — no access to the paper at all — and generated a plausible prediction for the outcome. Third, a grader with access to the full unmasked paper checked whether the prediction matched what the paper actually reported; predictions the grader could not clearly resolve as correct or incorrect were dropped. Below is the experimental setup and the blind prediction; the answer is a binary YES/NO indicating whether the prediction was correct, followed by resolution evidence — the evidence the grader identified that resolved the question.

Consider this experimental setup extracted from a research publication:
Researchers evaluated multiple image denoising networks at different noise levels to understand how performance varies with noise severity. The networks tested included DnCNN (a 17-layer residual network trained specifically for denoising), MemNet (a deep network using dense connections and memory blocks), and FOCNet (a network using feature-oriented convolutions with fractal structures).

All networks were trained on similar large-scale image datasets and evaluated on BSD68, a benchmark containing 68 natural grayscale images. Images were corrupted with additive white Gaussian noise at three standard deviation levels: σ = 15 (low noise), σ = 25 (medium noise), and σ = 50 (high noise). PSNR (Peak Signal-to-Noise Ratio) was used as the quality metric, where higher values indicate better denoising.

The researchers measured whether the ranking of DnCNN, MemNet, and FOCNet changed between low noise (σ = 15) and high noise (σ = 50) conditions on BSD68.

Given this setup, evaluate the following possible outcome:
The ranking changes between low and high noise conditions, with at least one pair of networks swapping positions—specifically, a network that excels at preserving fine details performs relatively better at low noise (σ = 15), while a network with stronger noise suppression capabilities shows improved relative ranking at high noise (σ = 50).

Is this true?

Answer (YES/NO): NO